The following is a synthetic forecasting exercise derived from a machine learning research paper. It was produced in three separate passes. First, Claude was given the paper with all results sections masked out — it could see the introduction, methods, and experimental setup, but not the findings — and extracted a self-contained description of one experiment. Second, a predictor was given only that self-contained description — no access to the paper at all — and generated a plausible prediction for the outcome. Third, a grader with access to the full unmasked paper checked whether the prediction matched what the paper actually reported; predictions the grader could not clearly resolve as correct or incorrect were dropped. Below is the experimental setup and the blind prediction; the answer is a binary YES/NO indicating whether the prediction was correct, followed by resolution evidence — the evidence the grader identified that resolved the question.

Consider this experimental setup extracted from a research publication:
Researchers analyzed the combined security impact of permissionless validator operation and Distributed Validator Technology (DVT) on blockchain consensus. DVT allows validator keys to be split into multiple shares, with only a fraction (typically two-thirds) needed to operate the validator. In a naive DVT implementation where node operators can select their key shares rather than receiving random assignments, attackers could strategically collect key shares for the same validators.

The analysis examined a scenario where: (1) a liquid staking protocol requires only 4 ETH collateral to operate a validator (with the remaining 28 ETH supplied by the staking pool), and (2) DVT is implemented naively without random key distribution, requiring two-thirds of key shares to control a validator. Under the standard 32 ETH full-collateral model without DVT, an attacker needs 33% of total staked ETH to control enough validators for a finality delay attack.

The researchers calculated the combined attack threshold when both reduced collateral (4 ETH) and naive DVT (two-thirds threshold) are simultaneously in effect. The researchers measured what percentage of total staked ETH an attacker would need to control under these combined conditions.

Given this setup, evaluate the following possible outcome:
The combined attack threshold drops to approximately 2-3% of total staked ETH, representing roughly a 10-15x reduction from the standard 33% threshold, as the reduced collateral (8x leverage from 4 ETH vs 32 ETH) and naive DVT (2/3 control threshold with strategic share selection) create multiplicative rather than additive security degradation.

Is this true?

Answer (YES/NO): YES